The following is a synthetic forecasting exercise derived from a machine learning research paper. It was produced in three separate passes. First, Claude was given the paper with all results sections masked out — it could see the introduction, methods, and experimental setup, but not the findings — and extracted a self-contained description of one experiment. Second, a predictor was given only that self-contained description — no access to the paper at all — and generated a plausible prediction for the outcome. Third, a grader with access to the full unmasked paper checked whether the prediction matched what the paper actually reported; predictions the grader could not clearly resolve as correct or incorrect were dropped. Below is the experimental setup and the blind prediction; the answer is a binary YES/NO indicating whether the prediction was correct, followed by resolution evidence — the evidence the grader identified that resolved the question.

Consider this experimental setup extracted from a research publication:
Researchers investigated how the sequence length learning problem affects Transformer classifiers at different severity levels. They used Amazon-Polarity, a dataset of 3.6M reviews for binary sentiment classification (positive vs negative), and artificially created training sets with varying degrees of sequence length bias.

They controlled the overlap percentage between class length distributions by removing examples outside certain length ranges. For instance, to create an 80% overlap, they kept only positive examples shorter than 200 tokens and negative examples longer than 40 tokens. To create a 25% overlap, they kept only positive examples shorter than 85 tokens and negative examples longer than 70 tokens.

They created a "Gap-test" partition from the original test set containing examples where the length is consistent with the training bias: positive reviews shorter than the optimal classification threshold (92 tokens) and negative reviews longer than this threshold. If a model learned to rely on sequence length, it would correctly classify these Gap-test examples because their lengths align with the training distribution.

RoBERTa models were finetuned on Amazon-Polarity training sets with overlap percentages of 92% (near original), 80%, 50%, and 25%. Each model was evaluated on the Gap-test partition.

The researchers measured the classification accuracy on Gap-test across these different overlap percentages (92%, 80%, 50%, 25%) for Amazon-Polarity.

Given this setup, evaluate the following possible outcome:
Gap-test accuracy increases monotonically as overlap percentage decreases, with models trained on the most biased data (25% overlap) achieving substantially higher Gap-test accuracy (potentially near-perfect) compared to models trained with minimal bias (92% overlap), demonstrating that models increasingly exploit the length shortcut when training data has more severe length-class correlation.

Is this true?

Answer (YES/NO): YES